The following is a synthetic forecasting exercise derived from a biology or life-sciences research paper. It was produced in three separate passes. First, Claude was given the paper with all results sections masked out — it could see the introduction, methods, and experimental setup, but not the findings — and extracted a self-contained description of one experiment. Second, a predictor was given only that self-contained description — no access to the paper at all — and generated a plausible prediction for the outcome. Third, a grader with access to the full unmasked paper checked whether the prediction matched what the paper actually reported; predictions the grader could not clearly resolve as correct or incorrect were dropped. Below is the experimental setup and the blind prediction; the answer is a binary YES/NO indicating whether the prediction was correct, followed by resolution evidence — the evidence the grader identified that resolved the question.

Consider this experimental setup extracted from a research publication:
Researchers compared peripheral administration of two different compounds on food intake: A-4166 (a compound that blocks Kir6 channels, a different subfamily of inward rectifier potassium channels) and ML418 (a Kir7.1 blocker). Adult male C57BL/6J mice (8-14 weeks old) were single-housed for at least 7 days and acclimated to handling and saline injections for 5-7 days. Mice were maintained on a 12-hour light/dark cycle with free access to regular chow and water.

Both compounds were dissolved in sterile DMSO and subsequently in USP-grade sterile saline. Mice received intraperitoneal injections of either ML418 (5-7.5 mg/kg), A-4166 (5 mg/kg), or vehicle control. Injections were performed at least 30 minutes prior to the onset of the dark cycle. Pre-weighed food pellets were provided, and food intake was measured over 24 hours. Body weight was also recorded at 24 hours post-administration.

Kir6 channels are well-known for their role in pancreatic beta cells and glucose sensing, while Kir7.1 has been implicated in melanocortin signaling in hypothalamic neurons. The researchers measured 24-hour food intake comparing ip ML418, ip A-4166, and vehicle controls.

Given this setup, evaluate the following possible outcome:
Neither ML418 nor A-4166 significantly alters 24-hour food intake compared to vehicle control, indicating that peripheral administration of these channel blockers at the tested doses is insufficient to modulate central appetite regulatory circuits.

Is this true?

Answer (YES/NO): NO